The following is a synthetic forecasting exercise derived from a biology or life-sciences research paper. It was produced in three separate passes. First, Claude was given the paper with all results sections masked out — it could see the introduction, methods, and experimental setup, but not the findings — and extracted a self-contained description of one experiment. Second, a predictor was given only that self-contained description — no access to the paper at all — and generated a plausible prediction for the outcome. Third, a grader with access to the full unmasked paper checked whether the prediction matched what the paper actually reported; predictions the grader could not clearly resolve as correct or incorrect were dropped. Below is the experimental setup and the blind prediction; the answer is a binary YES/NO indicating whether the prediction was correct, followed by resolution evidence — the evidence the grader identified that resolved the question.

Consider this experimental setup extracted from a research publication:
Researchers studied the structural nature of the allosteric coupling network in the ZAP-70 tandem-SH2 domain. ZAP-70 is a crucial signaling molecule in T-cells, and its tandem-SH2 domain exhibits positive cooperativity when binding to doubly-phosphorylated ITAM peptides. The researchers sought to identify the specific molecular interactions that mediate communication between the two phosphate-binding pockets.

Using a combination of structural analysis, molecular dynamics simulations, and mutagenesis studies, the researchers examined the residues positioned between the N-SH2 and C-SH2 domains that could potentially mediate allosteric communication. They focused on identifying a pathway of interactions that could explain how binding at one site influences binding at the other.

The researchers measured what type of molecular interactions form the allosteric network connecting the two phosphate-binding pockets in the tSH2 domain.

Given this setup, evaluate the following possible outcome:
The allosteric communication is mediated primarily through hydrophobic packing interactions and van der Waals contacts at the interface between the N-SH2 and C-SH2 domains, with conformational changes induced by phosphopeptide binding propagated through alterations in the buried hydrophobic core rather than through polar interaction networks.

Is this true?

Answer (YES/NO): NO